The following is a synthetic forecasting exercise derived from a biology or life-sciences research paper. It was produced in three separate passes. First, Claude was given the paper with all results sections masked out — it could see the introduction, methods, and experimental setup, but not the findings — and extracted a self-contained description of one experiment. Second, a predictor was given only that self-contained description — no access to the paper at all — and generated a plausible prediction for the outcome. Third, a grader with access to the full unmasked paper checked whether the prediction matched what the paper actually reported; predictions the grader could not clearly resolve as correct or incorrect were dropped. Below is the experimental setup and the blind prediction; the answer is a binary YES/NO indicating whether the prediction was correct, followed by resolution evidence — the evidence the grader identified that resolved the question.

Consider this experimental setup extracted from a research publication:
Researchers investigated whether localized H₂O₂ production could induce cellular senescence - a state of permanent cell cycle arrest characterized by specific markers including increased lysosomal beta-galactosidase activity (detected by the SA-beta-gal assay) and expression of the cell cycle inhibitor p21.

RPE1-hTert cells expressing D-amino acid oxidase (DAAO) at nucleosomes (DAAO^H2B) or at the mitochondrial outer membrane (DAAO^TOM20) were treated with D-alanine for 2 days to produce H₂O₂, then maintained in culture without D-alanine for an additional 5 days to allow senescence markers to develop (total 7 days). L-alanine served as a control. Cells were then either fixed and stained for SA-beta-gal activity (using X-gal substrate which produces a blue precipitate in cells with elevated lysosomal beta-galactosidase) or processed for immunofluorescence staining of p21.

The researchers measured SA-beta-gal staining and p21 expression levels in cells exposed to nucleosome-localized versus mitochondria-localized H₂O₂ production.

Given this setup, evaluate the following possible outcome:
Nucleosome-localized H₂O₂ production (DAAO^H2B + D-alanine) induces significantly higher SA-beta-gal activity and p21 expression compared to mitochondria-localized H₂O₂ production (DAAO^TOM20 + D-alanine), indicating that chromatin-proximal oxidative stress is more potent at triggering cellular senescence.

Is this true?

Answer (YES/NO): YES